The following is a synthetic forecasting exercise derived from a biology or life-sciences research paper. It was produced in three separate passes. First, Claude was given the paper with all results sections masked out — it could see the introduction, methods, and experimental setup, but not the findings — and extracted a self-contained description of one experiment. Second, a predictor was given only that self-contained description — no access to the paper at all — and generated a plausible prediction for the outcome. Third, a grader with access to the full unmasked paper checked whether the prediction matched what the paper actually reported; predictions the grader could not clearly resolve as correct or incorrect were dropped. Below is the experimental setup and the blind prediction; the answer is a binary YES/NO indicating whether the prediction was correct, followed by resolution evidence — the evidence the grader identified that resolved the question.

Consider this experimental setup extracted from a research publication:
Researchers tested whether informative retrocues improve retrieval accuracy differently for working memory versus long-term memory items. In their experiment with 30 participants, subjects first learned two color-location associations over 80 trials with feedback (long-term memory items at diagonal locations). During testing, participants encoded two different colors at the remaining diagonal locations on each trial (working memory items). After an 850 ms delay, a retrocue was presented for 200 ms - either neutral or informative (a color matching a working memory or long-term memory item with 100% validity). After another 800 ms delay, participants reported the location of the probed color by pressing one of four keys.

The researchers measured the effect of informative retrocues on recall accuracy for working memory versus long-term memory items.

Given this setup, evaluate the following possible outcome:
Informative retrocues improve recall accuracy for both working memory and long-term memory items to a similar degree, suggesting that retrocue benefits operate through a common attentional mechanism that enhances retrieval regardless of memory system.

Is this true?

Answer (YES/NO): NO